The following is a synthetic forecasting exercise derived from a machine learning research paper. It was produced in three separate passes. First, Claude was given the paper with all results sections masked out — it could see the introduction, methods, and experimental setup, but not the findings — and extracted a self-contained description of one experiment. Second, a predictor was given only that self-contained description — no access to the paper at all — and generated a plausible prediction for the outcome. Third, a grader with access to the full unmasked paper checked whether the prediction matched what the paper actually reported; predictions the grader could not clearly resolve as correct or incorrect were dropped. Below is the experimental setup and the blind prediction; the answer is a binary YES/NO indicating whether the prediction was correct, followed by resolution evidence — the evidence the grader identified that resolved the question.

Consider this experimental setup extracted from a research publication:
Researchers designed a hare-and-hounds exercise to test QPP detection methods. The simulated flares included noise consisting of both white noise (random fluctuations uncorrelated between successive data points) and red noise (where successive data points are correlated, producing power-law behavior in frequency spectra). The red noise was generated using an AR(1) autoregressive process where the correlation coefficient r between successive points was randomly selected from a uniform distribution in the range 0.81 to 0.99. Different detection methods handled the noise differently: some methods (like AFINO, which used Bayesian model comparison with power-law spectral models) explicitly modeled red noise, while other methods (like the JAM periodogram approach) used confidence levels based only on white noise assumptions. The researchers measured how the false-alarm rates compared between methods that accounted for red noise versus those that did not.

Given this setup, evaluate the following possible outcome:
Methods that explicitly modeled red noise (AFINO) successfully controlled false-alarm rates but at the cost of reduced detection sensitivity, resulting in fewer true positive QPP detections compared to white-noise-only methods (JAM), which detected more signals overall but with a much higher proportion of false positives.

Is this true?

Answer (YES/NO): YES